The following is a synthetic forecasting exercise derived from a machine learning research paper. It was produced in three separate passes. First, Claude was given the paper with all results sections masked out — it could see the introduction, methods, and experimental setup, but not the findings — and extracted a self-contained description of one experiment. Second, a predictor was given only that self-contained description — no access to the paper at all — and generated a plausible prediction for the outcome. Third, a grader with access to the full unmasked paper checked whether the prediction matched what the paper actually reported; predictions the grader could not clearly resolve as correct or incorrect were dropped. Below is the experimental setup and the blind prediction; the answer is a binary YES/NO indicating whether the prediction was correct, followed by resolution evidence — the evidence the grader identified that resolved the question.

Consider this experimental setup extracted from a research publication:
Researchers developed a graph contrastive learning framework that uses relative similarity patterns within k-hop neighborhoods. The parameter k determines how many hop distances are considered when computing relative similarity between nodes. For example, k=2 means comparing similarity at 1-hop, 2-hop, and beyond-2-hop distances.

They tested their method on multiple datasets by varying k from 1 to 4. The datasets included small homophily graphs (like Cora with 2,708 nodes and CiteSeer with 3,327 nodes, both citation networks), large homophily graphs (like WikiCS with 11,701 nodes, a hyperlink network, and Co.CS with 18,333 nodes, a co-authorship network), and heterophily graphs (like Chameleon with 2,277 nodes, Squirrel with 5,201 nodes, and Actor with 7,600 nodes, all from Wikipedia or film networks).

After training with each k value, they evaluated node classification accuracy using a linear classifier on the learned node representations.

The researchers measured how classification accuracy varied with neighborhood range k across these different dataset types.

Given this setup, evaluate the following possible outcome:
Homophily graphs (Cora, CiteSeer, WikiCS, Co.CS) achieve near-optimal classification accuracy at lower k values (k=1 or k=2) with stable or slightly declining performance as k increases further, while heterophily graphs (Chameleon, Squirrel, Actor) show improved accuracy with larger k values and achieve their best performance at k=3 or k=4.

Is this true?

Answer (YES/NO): NO